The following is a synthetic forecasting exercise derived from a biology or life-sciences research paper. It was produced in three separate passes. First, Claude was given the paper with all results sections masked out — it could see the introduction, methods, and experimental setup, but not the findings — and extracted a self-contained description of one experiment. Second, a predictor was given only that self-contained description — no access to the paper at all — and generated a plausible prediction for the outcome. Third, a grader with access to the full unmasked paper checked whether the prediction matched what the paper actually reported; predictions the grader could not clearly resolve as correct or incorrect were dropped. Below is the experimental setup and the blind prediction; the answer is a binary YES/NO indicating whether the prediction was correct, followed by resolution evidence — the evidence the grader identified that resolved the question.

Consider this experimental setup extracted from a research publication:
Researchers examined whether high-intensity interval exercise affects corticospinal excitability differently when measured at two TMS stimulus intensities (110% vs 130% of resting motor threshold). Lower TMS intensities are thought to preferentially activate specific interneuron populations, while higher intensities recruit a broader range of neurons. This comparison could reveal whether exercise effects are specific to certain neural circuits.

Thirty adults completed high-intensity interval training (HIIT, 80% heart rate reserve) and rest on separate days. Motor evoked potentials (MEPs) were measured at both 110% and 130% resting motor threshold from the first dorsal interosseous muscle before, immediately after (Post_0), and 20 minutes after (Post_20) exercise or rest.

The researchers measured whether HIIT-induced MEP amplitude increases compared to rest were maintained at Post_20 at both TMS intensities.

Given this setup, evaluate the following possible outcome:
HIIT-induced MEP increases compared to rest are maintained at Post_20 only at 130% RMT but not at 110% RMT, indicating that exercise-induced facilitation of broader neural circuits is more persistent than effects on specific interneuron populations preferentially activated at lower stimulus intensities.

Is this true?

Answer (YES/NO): NO